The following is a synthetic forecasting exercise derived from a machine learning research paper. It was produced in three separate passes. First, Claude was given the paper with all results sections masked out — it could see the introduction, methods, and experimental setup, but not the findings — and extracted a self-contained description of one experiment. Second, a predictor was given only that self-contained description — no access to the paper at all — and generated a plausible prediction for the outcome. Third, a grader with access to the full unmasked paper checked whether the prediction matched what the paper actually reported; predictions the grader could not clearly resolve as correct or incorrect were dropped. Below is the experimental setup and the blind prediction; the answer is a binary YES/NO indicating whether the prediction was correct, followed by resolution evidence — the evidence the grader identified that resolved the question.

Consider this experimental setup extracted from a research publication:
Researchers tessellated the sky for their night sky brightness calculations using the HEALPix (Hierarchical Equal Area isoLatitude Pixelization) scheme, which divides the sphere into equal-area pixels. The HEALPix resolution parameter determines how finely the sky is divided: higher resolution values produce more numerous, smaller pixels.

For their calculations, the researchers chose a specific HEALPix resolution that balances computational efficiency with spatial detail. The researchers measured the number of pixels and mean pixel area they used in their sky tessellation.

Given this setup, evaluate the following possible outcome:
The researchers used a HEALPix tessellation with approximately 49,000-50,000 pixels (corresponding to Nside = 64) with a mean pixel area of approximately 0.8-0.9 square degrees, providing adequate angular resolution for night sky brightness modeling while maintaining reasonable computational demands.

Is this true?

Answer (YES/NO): NO